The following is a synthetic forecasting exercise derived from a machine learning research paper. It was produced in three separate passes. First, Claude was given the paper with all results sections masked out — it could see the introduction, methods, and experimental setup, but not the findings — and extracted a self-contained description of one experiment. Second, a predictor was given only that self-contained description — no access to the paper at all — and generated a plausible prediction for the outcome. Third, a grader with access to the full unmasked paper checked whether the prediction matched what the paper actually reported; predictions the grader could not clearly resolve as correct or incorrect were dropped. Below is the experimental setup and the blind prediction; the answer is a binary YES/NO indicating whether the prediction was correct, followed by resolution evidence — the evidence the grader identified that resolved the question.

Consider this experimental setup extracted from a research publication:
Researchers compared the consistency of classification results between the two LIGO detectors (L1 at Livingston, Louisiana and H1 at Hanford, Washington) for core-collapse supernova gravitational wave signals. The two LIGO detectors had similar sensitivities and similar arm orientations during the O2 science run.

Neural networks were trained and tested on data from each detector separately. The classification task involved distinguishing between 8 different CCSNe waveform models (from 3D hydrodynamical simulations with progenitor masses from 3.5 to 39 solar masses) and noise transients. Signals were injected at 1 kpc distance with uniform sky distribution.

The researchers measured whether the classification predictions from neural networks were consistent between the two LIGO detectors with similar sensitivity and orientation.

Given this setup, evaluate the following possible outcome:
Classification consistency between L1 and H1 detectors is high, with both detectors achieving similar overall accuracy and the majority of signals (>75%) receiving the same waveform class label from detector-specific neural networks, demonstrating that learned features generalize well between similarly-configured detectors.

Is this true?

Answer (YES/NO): YES